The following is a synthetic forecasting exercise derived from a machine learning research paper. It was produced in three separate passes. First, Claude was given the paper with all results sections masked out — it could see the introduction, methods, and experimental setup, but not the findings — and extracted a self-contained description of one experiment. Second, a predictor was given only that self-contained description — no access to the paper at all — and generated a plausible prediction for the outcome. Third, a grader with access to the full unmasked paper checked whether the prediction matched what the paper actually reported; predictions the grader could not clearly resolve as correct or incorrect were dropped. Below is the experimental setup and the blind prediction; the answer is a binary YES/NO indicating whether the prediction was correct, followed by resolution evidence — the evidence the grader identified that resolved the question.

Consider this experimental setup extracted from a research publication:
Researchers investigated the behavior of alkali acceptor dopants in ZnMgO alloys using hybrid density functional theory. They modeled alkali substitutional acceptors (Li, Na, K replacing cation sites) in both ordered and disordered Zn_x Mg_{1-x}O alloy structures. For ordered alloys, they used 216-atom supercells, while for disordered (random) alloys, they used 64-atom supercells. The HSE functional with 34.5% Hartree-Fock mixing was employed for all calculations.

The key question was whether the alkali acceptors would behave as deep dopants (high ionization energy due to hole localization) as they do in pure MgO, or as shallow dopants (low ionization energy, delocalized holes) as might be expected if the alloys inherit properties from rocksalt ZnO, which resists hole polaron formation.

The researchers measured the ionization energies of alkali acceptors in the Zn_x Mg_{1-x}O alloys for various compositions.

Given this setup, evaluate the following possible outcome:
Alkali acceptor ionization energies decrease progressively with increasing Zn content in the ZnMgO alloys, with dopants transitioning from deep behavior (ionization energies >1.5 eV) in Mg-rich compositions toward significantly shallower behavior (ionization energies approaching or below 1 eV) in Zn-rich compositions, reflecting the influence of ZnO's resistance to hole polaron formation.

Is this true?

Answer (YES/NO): NO